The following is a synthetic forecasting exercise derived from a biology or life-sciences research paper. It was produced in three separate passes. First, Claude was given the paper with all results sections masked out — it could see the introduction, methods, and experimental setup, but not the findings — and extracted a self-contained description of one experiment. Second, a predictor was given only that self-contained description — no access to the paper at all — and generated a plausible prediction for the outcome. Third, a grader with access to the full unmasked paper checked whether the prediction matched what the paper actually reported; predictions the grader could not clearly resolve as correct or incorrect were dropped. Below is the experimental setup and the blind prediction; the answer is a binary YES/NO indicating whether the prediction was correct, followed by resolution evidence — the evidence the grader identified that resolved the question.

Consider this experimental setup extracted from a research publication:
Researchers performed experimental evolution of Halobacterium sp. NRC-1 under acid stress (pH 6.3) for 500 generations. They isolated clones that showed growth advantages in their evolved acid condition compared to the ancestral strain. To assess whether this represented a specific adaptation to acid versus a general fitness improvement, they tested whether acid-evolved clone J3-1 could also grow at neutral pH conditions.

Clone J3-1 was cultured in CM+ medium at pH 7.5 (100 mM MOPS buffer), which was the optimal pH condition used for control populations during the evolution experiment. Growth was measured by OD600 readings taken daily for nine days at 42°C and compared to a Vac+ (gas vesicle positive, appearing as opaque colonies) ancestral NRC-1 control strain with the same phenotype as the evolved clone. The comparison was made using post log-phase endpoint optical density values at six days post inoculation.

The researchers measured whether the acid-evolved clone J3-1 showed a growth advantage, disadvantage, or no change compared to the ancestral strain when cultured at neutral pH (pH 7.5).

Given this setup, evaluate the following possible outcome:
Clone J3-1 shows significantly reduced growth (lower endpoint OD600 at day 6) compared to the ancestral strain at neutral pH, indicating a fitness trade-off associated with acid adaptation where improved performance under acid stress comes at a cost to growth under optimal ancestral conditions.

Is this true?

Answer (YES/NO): NO